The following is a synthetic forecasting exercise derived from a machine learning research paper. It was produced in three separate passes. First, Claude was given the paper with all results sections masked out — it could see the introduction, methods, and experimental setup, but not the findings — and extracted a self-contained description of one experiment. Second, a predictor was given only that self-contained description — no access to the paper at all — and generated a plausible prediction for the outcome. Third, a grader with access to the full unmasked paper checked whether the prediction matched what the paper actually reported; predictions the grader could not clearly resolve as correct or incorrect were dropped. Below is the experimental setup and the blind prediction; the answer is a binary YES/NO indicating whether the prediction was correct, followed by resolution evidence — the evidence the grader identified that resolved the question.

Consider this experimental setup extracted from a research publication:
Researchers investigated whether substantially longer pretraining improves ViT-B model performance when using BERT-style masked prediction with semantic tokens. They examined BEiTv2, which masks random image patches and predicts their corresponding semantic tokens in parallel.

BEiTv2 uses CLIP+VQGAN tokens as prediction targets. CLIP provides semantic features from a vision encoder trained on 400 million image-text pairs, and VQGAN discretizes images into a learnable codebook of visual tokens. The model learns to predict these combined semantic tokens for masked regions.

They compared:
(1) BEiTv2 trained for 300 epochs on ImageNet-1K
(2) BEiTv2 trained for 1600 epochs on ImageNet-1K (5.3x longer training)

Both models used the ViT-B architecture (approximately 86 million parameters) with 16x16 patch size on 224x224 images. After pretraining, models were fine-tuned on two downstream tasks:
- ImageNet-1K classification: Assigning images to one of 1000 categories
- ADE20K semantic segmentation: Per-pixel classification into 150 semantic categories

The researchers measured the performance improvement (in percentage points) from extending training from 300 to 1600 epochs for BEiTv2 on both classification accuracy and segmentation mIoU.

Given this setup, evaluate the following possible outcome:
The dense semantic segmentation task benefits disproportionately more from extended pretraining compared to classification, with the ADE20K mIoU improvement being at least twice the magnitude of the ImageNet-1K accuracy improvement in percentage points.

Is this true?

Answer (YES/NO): NO